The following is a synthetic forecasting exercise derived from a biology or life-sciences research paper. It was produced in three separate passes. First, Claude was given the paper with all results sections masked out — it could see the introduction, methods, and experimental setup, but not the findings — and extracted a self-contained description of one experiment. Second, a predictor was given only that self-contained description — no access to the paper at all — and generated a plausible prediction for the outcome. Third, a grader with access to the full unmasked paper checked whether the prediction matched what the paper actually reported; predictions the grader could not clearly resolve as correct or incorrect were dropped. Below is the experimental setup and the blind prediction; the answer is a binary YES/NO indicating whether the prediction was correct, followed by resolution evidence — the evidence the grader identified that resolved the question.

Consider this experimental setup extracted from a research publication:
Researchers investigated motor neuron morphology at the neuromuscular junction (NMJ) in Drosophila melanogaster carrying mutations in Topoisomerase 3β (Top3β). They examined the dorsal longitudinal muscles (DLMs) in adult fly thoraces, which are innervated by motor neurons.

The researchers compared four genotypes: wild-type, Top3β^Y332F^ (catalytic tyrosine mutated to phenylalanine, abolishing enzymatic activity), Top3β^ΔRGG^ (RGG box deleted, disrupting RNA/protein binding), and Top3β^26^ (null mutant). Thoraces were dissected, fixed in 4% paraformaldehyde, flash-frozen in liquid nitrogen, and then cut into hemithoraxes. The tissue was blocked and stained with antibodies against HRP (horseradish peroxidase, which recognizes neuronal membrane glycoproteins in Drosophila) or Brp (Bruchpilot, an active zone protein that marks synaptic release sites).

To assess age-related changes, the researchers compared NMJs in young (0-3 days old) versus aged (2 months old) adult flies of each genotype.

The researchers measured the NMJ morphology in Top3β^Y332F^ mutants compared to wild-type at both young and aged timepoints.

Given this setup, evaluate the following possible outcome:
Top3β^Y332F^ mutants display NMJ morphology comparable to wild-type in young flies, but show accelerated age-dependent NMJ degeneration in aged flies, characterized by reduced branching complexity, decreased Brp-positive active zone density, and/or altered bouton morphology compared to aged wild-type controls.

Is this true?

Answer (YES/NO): NO